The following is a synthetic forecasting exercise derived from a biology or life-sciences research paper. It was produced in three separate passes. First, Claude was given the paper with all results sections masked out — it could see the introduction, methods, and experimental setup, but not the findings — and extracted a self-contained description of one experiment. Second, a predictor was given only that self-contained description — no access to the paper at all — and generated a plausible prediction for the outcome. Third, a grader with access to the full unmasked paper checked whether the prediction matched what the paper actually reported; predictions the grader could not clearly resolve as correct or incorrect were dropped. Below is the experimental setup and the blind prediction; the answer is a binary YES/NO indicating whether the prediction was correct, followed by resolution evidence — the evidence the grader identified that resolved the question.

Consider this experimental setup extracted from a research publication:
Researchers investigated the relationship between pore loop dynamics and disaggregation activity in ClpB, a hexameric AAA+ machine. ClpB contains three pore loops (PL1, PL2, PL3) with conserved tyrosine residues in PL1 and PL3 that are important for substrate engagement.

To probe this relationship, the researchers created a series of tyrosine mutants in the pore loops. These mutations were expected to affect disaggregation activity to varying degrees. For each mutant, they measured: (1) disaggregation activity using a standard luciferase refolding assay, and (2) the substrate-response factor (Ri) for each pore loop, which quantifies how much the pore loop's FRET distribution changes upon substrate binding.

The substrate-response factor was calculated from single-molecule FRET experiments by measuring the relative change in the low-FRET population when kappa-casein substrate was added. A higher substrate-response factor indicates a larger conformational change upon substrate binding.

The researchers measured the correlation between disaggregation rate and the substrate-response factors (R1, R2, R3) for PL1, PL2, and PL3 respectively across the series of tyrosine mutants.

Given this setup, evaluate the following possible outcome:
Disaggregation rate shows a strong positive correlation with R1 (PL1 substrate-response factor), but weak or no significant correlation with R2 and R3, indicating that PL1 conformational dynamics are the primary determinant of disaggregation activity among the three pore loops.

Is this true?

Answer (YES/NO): NO